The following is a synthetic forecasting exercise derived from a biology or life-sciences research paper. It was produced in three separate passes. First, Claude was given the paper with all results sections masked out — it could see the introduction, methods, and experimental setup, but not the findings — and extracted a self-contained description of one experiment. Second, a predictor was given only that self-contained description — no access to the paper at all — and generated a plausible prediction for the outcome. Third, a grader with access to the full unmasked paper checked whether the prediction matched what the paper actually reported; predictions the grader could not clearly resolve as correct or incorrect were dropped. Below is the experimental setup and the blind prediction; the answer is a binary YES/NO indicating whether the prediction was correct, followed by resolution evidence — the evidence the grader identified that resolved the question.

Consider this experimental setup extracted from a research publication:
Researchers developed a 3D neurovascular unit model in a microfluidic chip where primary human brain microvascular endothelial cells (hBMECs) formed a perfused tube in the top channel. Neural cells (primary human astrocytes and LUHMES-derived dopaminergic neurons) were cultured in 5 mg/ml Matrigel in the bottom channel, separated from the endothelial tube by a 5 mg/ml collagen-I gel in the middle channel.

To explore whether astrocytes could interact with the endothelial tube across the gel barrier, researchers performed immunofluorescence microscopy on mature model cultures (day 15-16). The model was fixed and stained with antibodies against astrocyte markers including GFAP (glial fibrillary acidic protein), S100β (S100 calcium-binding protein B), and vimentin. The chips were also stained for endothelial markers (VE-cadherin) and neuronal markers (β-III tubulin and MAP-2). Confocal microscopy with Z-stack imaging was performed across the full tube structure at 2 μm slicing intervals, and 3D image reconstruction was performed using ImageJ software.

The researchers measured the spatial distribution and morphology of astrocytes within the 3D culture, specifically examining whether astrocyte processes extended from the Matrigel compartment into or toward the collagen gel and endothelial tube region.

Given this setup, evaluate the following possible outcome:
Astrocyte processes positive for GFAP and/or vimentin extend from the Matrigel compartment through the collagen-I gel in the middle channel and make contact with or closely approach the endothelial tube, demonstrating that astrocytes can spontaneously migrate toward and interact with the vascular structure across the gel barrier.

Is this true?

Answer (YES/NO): YES